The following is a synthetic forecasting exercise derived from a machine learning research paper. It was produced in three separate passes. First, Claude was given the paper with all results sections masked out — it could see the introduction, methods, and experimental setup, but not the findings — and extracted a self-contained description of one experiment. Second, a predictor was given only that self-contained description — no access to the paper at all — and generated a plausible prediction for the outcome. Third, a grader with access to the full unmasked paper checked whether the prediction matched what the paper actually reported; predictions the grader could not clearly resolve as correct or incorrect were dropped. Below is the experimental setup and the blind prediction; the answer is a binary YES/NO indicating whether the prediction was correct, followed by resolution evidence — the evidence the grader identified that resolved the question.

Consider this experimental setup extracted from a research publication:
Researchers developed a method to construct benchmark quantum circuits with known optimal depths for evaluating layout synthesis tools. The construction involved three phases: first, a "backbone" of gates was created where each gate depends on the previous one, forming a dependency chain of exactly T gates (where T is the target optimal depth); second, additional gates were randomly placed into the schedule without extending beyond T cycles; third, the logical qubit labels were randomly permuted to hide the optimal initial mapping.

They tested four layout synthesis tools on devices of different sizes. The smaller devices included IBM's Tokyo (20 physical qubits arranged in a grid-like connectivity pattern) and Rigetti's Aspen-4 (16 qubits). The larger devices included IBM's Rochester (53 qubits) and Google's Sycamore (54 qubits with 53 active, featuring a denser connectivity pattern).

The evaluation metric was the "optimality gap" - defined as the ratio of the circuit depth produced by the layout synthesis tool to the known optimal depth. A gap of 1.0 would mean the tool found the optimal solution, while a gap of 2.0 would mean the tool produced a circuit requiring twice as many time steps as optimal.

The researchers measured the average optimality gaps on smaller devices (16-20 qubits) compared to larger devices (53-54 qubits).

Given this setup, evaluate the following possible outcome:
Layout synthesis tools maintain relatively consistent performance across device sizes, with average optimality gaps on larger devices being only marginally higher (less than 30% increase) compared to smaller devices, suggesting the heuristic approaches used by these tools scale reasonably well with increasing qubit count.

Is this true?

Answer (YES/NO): NO